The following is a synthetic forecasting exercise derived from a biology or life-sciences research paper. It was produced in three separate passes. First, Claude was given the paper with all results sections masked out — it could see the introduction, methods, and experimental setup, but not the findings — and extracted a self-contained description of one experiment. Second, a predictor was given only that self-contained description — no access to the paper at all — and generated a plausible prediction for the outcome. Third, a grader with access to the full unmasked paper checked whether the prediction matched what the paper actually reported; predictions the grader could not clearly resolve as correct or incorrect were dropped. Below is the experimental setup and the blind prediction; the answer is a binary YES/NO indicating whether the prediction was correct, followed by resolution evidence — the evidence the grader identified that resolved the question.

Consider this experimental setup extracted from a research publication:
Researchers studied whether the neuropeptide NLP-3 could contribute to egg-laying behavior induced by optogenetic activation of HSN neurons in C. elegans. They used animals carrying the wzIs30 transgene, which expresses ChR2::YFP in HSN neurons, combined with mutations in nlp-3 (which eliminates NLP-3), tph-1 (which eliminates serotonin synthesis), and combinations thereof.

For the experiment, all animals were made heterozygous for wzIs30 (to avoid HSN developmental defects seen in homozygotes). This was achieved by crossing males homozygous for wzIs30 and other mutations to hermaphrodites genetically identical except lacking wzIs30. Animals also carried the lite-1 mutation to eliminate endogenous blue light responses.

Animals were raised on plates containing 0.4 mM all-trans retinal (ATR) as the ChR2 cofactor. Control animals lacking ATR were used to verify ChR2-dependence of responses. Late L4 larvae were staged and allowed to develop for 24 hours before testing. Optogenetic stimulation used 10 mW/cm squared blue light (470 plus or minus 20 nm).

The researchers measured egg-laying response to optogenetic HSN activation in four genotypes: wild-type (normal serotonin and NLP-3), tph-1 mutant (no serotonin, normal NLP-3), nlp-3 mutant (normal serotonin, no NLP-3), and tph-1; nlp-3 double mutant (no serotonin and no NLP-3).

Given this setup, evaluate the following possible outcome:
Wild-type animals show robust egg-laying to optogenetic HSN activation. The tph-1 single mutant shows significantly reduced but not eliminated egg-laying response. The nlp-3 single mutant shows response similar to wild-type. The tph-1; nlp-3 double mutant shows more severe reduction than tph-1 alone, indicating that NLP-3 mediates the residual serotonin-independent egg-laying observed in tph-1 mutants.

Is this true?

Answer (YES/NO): NO